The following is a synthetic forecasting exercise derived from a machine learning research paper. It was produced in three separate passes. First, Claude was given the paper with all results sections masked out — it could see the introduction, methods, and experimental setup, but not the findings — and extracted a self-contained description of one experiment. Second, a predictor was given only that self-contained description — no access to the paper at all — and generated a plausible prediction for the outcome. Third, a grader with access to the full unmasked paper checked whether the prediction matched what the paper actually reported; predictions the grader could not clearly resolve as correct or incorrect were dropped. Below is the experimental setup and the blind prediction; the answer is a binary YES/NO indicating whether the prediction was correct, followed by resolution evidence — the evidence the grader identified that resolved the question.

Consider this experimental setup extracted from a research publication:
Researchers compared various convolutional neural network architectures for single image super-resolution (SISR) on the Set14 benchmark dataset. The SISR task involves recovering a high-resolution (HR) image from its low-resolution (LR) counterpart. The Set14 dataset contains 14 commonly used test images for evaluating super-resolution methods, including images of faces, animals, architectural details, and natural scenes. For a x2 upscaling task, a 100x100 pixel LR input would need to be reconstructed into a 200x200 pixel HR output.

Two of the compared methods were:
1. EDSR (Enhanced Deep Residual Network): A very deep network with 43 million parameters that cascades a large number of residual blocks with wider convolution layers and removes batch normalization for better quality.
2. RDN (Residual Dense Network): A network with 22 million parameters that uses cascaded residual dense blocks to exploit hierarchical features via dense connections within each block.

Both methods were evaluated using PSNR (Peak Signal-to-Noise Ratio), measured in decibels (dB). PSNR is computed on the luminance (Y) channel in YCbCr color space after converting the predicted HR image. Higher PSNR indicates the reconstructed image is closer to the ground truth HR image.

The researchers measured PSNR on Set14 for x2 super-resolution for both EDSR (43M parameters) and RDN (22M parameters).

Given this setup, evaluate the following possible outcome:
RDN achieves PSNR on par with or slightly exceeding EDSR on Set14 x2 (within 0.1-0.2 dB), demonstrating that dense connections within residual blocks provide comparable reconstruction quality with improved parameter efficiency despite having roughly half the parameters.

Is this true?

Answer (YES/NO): NO